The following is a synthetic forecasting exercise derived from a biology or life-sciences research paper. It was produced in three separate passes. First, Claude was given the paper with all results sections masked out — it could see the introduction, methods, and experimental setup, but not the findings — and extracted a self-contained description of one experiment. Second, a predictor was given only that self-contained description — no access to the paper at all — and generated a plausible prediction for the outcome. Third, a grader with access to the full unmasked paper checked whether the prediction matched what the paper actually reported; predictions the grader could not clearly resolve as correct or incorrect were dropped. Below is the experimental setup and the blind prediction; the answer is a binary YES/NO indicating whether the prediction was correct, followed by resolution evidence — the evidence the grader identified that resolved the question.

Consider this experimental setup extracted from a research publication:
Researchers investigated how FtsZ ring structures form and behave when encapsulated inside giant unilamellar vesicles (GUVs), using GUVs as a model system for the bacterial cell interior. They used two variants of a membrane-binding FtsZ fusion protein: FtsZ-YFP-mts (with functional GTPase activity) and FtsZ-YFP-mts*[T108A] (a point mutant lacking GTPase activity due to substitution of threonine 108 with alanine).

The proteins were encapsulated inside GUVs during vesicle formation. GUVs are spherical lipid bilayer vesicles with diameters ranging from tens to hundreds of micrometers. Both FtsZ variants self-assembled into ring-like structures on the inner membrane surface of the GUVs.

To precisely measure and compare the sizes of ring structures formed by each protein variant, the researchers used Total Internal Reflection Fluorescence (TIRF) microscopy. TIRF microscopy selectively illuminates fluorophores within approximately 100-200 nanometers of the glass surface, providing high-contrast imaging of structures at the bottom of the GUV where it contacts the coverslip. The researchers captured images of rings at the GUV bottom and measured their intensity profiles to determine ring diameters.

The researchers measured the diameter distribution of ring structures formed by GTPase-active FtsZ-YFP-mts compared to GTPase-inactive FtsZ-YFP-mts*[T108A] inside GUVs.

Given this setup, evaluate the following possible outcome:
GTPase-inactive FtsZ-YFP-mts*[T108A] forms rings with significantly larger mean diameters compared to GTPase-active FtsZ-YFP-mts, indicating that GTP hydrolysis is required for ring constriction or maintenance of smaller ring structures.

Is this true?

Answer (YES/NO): YES